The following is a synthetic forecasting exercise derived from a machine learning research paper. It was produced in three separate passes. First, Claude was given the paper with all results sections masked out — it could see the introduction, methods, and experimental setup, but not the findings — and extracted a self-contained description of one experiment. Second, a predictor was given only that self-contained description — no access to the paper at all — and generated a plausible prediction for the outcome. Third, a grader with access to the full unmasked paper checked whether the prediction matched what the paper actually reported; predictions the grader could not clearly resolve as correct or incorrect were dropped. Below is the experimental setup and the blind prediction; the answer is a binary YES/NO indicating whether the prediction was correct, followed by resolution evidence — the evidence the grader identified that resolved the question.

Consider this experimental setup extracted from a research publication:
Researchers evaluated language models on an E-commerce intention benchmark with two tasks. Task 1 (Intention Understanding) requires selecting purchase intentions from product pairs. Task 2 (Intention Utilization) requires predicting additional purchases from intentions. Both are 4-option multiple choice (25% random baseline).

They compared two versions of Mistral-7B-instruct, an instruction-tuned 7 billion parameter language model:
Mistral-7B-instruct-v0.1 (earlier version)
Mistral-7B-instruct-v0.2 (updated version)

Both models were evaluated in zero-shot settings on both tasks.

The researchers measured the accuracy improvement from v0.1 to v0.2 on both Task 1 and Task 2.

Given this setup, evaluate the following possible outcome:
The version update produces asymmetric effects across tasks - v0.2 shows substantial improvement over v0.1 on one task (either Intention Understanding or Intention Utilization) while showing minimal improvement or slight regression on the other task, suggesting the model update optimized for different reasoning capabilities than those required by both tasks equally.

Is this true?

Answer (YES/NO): NO